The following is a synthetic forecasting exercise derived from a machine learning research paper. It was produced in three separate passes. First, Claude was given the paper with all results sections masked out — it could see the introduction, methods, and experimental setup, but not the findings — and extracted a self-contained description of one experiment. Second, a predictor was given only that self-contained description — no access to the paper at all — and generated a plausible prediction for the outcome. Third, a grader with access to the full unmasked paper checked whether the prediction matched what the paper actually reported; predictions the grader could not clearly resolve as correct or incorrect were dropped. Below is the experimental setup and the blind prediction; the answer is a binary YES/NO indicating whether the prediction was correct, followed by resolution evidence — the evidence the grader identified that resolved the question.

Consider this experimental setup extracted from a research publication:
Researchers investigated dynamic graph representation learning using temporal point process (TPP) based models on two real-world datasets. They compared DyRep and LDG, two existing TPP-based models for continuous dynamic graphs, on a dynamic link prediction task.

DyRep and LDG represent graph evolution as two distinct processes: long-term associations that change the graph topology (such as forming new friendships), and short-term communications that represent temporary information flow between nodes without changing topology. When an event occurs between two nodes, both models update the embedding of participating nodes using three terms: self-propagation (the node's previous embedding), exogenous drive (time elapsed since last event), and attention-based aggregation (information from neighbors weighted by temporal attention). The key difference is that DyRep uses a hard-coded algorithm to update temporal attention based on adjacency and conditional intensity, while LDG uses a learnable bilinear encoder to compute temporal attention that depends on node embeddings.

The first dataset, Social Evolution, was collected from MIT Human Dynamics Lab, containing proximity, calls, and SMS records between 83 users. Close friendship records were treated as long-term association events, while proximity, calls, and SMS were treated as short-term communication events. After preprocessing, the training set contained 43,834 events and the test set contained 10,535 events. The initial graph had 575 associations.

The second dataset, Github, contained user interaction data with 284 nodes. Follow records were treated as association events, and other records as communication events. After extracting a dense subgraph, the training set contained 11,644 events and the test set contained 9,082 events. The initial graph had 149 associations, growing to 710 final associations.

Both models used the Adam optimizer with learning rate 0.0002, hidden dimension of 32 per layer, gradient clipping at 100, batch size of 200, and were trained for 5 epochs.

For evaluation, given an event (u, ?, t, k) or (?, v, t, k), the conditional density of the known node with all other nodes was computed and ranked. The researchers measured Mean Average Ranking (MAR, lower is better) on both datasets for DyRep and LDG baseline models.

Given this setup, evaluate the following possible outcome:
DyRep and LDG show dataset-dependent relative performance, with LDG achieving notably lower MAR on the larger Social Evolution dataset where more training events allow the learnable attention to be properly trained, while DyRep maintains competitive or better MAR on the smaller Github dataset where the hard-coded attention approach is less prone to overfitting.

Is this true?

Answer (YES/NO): NO